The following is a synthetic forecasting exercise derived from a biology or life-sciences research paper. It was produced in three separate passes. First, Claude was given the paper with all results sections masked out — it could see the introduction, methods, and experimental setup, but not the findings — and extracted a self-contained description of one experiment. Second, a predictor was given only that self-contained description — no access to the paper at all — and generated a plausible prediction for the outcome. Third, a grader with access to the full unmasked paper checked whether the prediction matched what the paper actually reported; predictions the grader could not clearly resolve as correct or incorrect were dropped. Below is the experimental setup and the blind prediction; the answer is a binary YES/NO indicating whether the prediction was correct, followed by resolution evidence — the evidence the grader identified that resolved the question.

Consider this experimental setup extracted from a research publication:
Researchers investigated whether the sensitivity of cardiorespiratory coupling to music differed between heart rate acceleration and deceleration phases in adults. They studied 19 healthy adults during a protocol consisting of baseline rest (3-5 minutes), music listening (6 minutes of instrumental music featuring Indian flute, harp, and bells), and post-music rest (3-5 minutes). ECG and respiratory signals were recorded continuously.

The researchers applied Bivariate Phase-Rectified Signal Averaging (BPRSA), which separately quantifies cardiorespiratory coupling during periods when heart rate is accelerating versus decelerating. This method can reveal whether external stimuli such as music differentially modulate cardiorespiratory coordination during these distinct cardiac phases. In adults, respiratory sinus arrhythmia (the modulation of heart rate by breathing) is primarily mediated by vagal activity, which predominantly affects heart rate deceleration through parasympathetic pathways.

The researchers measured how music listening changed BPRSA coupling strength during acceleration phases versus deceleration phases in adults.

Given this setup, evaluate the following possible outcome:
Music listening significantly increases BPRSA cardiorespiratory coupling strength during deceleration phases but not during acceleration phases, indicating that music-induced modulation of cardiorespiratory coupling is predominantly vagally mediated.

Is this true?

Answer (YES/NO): NO